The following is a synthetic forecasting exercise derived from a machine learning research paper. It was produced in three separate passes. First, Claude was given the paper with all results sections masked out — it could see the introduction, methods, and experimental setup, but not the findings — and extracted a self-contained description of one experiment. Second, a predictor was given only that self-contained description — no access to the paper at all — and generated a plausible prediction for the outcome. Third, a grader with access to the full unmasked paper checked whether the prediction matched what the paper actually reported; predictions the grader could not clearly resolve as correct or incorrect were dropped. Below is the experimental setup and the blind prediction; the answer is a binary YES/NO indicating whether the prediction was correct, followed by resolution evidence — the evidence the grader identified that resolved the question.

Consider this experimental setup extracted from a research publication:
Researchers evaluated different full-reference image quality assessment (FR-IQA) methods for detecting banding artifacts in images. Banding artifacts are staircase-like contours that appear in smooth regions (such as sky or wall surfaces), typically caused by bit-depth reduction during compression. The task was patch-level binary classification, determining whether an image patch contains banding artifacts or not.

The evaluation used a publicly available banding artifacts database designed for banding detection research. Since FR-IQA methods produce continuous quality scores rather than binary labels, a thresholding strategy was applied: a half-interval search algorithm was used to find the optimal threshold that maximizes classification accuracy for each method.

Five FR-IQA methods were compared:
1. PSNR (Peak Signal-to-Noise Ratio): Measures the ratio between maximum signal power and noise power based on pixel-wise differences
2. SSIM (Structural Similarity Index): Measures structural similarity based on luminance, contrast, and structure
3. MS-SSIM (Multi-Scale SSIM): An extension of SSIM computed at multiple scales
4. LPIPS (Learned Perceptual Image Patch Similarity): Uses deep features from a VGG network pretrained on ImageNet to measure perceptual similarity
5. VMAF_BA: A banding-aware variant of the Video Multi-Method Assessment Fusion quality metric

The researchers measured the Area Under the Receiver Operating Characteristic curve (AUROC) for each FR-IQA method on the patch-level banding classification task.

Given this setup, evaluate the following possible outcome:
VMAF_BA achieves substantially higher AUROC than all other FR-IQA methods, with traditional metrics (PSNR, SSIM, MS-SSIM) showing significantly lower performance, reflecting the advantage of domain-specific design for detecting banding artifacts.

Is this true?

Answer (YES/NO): NO